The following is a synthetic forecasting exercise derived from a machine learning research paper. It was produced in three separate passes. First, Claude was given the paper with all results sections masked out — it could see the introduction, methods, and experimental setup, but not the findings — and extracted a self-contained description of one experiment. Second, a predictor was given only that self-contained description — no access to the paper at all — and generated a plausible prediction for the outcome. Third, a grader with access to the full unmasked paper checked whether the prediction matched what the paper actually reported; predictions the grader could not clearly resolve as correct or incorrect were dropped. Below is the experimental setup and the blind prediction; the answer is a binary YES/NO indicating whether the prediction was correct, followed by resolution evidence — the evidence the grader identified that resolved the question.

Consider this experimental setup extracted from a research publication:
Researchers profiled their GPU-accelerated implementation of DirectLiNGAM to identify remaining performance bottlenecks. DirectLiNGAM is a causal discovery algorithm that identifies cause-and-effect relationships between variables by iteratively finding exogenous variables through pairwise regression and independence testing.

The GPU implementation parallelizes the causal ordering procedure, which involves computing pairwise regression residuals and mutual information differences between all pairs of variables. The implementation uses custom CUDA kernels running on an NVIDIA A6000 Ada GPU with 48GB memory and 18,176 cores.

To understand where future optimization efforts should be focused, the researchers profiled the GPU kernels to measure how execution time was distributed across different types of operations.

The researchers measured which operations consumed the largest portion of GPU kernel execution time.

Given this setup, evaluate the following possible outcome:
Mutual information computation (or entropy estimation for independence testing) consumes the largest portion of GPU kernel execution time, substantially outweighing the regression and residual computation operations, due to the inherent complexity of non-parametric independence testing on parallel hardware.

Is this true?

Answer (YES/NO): NO